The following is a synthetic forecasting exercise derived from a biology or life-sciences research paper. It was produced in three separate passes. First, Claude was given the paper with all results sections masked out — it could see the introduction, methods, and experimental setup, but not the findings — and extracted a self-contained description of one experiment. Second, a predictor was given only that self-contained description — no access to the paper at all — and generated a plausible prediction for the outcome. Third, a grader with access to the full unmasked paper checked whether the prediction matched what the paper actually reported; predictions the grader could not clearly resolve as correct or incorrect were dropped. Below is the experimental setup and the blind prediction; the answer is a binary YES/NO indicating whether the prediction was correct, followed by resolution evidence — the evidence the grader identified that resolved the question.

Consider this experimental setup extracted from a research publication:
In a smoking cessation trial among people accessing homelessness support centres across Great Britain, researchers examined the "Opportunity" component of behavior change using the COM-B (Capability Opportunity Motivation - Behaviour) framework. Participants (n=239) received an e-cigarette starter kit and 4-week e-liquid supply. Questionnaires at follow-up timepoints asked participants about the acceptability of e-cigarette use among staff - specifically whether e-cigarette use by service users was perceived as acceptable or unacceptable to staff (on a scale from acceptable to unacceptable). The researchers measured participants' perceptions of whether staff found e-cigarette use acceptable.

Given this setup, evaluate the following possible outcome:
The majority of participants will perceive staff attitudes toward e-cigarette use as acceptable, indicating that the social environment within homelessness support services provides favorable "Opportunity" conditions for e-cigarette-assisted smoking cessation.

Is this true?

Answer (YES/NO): YES